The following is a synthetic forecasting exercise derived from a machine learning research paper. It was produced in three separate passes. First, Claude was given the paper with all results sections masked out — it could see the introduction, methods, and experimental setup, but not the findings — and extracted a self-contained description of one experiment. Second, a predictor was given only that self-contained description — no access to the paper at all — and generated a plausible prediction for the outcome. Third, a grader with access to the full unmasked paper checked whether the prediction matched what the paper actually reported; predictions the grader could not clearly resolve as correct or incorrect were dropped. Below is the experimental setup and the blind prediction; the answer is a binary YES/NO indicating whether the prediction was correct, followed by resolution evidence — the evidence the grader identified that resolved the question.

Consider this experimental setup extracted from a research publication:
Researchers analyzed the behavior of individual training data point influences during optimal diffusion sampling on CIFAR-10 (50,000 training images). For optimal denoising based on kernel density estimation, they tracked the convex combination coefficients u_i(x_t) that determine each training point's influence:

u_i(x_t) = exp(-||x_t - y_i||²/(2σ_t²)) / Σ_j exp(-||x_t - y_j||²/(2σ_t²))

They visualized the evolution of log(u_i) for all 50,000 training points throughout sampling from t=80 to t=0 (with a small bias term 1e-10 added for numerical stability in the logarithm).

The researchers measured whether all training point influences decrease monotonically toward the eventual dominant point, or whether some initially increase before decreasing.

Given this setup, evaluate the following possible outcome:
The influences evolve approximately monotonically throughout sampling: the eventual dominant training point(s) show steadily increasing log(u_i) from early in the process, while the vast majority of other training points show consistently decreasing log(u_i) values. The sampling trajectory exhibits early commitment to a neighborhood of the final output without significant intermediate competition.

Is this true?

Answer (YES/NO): NO